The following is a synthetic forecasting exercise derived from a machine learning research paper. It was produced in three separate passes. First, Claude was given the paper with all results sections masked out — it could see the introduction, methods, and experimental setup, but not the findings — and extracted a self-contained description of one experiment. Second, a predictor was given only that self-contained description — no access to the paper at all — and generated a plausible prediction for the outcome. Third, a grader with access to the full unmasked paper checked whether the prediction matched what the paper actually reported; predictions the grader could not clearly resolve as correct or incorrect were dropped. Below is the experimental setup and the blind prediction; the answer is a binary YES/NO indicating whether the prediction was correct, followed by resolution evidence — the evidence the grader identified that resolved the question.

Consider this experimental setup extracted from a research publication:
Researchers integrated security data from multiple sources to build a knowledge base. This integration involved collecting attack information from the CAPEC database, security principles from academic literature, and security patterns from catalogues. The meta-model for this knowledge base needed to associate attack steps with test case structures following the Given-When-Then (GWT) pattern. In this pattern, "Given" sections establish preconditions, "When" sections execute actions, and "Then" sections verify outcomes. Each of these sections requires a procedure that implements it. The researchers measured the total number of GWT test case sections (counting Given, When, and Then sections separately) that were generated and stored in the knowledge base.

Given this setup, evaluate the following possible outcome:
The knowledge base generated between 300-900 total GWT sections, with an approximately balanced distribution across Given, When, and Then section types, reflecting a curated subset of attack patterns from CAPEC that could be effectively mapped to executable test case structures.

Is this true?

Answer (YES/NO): NO